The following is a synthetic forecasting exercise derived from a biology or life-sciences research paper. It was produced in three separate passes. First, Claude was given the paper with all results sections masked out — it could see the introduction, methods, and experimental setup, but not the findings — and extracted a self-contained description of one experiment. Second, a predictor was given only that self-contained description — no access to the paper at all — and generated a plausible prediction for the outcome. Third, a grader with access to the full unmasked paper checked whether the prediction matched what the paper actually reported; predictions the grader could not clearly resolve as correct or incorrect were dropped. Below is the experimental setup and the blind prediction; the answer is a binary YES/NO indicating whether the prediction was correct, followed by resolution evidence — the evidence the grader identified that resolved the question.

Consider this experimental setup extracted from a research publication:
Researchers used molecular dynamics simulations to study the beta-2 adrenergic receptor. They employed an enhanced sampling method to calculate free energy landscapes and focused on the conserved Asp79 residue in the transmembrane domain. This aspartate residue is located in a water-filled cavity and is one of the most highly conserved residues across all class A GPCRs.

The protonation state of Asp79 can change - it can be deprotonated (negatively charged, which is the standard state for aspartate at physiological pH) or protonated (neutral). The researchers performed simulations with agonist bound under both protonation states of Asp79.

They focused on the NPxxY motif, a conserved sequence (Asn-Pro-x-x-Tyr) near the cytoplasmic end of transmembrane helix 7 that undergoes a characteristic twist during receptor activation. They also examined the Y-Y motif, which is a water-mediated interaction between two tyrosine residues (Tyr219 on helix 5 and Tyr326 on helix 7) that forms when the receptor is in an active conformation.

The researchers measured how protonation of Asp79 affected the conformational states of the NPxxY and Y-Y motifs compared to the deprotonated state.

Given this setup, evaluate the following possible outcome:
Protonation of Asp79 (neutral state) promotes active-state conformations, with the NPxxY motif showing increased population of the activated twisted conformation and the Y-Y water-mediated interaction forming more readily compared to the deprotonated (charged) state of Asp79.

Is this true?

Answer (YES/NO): YES